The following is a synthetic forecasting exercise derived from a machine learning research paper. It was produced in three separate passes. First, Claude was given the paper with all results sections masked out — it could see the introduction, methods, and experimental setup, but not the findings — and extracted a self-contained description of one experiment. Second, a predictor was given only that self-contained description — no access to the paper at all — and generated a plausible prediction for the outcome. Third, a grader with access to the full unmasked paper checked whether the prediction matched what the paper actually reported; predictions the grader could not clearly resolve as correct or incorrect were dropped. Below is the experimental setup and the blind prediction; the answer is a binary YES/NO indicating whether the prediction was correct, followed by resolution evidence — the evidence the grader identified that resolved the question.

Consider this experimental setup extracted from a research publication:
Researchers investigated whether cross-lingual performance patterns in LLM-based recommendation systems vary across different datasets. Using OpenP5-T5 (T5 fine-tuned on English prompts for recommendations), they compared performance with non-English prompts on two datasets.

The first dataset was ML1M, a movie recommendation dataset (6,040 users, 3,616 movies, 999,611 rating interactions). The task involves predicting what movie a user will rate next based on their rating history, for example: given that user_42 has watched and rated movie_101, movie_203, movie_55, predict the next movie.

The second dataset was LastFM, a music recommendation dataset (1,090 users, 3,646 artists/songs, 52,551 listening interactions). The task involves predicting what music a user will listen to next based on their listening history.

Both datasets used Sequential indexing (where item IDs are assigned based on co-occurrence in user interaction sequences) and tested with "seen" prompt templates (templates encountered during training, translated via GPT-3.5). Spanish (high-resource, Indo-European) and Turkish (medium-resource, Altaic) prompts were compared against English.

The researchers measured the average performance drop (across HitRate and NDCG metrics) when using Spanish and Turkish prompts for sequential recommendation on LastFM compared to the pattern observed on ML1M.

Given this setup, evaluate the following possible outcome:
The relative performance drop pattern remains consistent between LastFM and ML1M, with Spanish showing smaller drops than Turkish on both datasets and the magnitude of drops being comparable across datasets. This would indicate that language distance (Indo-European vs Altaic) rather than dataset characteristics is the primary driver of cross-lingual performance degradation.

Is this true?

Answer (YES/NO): NO